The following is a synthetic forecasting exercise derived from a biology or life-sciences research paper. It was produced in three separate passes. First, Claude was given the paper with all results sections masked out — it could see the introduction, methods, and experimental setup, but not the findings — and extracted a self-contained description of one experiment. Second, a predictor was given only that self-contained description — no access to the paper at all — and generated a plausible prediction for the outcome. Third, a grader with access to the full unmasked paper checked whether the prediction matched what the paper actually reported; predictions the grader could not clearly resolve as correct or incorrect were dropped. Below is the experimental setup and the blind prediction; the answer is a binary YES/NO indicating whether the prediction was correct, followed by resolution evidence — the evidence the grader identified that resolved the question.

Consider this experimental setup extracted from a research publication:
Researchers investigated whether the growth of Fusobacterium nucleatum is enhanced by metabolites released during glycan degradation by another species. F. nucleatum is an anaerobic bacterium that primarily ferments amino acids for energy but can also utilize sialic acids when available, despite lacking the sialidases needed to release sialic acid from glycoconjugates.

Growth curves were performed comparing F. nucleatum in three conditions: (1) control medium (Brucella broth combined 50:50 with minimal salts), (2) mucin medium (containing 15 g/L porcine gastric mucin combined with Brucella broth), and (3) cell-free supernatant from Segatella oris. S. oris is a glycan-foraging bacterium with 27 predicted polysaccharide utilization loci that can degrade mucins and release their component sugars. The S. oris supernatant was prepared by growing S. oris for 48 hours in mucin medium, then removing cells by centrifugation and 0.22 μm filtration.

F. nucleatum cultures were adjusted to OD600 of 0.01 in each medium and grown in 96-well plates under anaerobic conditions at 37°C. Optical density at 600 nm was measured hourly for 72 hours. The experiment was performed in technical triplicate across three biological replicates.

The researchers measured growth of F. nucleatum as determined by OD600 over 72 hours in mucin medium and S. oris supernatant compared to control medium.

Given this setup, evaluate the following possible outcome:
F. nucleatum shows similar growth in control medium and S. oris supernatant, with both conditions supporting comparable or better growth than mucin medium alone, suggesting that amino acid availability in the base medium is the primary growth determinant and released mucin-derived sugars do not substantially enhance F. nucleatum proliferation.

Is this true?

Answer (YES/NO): NO